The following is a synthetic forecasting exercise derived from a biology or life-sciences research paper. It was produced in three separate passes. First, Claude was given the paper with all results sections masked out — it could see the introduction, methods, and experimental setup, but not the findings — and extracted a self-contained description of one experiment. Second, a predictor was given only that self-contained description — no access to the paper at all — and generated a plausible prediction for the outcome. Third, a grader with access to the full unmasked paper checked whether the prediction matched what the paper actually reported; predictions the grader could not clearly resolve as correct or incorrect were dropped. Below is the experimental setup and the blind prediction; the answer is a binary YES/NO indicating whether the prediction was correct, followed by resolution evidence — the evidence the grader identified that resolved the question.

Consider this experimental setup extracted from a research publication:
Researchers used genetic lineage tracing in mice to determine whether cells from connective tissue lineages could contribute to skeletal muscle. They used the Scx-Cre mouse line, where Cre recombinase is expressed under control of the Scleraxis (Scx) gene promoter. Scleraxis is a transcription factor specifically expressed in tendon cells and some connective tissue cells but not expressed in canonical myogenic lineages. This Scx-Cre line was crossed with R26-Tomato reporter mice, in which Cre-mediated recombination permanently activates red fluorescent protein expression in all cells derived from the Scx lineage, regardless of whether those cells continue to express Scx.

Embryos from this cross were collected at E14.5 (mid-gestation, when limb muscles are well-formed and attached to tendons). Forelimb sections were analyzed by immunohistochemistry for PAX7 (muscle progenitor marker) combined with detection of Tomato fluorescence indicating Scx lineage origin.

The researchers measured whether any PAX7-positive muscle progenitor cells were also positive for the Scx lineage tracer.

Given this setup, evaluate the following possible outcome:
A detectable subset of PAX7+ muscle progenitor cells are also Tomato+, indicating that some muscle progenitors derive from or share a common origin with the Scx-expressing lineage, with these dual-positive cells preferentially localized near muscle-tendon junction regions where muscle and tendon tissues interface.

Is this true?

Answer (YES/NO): YES